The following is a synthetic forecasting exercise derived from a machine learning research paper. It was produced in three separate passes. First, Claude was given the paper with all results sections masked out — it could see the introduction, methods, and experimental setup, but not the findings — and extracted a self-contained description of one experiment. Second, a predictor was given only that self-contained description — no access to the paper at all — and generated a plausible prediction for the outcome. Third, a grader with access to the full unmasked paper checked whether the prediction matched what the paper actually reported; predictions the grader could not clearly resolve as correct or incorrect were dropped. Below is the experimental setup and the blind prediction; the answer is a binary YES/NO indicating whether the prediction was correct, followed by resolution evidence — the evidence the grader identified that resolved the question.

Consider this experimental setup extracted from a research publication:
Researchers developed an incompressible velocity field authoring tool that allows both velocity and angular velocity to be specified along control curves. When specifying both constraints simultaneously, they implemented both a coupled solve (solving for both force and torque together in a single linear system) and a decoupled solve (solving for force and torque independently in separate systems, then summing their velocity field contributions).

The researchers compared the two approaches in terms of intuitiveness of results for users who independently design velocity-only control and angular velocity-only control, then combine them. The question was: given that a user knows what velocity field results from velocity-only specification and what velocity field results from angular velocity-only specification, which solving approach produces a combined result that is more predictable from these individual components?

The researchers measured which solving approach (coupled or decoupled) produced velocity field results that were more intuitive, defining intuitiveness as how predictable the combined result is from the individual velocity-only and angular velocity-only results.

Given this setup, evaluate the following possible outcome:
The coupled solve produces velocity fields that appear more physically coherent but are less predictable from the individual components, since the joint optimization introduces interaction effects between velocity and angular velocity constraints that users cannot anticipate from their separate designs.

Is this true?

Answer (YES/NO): NO